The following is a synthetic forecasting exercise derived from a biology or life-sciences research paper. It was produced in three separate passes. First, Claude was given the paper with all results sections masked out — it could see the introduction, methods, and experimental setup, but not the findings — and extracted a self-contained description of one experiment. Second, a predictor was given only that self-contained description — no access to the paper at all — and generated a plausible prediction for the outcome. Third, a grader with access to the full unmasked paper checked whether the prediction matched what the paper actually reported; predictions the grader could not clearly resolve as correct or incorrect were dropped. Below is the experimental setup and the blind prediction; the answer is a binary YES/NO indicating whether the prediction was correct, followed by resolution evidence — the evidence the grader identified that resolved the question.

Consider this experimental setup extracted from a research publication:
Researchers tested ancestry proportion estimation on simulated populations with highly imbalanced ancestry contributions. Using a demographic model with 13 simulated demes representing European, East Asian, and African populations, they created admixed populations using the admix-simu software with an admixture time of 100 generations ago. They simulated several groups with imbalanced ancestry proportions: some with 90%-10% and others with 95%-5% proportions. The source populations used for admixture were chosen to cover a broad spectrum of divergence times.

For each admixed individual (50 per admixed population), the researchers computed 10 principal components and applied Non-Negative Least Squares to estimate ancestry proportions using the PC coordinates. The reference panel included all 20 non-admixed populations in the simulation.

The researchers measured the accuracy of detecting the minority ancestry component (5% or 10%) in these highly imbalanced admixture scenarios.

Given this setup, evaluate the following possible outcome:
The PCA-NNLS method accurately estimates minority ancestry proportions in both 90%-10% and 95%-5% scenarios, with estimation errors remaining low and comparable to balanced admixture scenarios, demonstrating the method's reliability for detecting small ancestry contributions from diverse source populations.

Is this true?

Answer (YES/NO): NO